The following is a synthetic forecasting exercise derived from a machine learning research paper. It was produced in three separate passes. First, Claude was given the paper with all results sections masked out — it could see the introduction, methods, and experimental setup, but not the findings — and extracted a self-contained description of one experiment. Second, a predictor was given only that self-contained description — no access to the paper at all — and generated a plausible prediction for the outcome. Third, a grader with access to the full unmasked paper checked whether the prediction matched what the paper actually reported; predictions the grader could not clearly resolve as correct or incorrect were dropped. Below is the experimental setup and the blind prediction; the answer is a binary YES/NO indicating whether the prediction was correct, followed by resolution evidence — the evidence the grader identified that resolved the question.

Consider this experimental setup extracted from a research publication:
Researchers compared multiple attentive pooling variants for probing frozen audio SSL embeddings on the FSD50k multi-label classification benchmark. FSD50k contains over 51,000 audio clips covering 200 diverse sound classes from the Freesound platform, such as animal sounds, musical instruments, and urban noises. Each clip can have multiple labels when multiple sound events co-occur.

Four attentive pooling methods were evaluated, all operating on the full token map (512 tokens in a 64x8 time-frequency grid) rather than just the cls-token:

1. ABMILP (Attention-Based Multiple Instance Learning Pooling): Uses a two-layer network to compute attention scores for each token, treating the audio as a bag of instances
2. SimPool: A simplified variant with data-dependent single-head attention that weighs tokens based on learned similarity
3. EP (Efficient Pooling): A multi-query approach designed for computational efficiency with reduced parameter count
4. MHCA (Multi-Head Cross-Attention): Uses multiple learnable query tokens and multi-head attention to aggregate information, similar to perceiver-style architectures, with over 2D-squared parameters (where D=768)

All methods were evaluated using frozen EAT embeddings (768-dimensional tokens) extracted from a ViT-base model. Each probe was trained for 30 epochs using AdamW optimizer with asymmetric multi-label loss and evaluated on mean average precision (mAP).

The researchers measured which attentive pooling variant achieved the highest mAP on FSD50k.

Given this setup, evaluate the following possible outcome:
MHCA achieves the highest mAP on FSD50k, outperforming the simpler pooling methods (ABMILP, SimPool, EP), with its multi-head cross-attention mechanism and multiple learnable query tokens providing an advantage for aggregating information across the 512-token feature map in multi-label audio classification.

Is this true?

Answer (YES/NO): YES